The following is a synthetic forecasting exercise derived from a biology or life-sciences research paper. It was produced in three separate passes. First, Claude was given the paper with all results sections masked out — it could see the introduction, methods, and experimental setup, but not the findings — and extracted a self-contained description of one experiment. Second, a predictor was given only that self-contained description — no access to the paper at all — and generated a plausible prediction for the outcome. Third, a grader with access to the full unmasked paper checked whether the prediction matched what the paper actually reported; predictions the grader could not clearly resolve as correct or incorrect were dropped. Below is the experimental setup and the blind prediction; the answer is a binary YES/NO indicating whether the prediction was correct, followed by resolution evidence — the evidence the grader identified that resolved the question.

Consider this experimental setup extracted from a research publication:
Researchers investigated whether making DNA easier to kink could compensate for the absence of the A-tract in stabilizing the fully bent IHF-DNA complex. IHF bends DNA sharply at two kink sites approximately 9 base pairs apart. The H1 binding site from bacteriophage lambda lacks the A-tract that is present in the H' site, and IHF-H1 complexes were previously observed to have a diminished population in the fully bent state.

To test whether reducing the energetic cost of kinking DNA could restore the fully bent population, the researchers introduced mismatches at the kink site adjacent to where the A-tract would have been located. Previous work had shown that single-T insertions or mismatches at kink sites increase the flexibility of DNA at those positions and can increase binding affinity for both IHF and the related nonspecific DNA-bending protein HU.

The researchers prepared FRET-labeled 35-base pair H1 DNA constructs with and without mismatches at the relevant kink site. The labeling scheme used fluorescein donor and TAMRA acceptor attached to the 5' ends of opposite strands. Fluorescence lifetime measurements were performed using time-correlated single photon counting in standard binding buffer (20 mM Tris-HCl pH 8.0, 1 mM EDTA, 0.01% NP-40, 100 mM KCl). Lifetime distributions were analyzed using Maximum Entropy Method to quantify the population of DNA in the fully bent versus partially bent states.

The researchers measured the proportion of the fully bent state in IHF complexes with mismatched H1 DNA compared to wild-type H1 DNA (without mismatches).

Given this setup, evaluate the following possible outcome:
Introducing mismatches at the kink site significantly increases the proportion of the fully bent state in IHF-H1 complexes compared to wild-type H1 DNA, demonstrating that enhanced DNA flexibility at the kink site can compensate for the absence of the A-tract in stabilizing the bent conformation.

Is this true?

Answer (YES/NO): YES